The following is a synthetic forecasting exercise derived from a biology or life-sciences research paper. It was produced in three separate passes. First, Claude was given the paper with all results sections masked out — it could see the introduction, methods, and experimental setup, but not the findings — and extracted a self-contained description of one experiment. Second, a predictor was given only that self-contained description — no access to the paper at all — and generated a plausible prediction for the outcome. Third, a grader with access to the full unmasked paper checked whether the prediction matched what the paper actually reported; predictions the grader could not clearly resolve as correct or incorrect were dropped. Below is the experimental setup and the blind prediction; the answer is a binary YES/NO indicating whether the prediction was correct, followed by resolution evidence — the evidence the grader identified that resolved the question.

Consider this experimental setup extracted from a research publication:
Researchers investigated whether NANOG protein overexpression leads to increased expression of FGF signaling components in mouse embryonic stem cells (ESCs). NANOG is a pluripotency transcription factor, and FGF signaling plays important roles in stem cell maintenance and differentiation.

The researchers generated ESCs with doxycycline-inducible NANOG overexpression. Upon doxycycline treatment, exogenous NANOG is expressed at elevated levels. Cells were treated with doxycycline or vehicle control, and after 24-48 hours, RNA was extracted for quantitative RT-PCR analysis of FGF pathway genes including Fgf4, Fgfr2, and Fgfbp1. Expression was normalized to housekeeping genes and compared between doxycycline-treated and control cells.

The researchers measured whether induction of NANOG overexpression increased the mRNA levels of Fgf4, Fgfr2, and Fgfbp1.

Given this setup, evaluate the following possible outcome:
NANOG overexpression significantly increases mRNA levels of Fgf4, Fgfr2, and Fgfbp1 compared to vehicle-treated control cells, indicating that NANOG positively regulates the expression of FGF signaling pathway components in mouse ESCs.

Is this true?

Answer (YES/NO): YES